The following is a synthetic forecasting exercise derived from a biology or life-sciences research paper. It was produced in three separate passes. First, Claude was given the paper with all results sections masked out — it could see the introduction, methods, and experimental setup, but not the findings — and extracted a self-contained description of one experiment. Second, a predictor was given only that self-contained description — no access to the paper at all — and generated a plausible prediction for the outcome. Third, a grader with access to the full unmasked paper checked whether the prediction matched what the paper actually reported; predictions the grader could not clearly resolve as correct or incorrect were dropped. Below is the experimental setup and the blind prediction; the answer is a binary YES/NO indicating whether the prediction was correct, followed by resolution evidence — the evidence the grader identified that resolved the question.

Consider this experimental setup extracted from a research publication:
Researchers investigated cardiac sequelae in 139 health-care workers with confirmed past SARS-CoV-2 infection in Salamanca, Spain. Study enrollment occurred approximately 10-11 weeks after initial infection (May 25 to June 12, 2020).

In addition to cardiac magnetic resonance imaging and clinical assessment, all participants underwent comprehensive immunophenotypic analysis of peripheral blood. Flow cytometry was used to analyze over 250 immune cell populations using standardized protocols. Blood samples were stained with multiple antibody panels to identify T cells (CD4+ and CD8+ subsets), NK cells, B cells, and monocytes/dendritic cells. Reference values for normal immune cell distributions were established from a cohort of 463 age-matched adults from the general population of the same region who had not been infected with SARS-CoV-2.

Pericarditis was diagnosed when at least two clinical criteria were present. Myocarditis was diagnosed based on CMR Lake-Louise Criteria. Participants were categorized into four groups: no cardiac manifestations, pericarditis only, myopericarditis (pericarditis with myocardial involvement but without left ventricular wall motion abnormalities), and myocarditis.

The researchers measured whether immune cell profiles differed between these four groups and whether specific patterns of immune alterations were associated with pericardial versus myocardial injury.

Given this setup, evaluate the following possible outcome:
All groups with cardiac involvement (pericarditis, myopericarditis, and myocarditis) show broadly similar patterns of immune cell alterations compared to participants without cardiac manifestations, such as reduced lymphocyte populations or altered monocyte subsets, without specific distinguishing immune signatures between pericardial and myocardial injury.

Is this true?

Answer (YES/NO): NO